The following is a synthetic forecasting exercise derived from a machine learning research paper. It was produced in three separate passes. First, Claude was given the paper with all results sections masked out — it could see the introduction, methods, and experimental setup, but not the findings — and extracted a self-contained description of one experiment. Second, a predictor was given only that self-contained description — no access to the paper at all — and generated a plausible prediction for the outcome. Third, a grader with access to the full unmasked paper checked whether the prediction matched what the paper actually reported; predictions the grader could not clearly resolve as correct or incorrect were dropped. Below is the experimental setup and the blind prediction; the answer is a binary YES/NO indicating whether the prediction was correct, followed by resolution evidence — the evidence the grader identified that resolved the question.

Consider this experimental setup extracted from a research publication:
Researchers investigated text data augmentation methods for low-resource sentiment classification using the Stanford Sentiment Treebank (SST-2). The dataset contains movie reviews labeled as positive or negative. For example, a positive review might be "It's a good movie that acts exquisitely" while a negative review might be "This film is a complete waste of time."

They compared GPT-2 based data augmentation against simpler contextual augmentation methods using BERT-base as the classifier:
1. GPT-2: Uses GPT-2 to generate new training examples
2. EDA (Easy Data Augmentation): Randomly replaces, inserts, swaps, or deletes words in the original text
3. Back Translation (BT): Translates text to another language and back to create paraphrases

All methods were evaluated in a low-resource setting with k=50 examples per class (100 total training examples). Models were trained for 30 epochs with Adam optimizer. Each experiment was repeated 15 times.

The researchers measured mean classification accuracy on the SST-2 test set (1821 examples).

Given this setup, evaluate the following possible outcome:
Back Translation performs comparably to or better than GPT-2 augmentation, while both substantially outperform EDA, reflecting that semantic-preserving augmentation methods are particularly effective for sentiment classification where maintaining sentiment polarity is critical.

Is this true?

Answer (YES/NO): NO